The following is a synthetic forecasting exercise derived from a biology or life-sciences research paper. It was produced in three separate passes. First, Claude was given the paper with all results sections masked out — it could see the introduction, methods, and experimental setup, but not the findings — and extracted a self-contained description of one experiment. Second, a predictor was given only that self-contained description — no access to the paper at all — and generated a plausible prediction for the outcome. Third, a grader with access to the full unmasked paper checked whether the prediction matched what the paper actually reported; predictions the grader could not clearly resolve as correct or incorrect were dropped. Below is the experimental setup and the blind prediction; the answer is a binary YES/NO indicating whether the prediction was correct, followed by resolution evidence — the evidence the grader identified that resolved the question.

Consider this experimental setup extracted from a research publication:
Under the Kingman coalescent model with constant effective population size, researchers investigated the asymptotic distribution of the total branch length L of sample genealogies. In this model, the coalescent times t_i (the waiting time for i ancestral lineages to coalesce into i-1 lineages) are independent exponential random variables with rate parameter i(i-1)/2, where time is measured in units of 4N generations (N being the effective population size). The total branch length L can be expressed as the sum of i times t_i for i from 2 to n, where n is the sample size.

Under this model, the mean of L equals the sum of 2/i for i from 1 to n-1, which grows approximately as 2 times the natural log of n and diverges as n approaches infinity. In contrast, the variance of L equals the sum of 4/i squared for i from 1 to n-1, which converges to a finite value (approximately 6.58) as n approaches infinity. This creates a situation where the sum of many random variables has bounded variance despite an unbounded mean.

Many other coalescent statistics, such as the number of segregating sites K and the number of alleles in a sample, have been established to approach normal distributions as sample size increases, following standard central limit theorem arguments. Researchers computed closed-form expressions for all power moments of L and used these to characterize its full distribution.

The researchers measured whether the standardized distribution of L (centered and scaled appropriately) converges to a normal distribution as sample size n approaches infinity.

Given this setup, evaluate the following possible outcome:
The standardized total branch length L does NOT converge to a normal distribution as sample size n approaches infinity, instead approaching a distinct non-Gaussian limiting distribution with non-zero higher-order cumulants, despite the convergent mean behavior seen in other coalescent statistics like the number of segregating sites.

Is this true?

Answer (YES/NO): YES